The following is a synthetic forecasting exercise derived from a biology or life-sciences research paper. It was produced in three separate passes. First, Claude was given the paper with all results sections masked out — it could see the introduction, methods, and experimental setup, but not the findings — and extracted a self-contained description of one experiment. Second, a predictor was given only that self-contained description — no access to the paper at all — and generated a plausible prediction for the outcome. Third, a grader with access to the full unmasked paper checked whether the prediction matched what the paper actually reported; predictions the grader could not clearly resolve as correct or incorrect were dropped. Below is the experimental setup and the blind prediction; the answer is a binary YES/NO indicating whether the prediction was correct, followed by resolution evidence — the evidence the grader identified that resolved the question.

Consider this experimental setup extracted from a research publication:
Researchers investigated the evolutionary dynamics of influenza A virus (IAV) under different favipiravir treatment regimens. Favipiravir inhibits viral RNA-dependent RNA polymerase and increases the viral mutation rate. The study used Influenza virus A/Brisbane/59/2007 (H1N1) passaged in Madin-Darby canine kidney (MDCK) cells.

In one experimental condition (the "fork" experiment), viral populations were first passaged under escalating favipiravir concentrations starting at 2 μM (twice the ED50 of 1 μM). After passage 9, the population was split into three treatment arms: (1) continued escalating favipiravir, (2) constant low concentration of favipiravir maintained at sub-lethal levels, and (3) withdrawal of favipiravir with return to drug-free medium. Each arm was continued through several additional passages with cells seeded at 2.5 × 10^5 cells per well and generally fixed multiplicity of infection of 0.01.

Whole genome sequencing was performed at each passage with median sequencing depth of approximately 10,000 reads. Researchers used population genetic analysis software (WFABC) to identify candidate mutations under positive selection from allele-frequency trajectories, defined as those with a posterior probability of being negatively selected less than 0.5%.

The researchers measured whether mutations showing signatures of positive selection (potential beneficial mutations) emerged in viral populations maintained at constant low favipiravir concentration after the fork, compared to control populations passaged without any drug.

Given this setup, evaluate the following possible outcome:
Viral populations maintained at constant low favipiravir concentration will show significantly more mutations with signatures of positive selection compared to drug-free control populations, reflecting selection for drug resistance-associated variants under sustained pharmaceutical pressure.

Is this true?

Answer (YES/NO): YES